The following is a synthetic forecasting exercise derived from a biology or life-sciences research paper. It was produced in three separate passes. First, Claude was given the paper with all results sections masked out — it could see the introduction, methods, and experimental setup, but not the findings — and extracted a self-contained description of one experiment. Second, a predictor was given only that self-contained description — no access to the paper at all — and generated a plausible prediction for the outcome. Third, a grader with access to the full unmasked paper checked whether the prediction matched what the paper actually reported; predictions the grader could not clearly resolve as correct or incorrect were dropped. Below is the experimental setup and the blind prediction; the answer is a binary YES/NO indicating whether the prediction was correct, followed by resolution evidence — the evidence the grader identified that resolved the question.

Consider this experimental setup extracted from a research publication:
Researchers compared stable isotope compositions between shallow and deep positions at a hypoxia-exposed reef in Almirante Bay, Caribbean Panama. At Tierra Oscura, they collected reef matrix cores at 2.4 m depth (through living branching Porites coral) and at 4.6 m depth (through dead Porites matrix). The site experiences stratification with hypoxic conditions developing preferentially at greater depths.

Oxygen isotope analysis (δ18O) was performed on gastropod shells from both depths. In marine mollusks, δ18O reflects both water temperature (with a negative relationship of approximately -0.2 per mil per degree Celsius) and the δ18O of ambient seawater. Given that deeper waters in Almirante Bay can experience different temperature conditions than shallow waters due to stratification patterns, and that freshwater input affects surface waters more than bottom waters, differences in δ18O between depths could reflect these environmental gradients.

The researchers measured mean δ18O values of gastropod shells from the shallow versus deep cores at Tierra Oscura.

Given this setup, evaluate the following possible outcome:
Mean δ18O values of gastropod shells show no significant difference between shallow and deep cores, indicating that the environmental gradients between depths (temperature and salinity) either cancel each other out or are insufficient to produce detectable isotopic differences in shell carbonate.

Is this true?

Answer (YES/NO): YES